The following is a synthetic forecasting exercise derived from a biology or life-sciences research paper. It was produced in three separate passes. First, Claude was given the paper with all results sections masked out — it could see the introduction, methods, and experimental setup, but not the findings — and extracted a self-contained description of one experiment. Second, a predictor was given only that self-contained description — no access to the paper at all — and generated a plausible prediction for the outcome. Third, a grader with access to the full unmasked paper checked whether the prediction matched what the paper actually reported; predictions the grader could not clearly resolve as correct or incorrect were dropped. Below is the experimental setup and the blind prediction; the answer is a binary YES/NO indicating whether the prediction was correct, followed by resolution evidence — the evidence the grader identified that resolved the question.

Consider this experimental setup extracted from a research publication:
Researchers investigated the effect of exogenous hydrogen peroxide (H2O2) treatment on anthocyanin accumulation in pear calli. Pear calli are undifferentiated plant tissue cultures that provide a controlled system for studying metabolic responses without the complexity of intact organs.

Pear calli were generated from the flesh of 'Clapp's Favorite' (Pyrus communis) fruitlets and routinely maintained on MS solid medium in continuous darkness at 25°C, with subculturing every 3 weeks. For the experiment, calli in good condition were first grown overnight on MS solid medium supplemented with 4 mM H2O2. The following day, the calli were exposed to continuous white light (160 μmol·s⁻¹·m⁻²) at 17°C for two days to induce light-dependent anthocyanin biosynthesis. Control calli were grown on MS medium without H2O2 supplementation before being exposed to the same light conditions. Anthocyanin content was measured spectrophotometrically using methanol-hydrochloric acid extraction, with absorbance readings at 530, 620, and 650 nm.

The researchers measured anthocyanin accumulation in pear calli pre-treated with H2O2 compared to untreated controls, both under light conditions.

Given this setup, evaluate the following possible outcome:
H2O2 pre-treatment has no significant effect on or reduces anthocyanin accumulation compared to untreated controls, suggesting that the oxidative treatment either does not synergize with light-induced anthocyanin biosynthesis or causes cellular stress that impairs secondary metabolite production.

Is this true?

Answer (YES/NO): NO